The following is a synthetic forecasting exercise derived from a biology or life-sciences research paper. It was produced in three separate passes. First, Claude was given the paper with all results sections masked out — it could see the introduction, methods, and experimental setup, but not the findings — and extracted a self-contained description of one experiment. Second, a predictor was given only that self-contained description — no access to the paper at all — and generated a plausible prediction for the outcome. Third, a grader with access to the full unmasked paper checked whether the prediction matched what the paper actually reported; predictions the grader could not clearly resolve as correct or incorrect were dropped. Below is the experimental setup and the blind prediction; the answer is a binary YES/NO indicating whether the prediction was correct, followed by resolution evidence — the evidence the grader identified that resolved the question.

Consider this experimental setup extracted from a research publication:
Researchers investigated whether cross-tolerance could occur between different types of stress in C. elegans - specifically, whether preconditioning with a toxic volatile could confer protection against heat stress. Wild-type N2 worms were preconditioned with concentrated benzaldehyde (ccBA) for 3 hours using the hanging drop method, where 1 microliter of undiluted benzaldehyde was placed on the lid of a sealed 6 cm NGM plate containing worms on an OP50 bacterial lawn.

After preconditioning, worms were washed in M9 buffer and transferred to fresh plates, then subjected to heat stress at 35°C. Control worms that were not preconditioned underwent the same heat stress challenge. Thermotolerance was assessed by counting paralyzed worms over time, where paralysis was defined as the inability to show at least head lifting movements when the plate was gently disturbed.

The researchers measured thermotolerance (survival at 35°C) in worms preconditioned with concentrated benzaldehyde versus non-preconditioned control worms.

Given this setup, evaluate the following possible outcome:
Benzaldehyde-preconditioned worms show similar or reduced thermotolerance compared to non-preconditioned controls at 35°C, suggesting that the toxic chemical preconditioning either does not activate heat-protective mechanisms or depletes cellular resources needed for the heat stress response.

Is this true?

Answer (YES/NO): YES